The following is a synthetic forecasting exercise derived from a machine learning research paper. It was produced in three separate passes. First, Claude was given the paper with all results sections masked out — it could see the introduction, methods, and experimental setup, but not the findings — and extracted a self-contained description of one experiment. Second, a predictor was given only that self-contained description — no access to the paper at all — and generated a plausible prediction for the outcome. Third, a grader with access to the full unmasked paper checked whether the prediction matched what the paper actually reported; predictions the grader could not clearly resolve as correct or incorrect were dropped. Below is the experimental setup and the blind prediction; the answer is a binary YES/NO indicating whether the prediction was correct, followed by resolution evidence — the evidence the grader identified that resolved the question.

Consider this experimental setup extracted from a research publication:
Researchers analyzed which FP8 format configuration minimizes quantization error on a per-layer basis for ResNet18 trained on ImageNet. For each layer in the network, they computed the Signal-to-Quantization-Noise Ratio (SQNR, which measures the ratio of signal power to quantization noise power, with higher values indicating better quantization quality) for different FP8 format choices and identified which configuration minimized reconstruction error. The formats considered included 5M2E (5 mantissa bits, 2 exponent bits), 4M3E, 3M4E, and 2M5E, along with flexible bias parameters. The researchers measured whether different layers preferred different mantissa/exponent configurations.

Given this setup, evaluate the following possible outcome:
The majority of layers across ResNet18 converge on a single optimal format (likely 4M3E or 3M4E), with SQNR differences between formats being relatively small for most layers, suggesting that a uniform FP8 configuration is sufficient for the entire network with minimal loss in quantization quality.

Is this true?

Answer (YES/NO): NO